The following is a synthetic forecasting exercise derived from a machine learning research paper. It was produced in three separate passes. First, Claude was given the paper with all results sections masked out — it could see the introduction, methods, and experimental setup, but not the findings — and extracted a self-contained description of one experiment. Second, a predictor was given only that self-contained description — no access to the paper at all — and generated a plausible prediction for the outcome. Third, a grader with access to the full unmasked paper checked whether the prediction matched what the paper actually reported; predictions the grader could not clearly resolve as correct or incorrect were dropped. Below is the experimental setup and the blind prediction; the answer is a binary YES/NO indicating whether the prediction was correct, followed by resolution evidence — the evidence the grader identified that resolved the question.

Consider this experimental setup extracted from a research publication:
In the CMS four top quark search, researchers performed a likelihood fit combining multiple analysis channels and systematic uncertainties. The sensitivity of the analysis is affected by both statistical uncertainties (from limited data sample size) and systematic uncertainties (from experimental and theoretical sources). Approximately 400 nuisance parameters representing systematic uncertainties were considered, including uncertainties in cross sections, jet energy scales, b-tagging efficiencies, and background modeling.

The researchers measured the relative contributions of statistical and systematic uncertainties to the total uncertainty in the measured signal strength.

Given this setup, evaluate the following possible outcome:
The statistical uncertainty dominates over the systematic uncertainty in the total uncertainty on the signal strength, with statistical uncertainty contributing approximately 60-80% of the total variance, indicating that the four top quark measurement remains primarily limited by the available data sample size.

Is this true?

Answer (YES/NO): YES